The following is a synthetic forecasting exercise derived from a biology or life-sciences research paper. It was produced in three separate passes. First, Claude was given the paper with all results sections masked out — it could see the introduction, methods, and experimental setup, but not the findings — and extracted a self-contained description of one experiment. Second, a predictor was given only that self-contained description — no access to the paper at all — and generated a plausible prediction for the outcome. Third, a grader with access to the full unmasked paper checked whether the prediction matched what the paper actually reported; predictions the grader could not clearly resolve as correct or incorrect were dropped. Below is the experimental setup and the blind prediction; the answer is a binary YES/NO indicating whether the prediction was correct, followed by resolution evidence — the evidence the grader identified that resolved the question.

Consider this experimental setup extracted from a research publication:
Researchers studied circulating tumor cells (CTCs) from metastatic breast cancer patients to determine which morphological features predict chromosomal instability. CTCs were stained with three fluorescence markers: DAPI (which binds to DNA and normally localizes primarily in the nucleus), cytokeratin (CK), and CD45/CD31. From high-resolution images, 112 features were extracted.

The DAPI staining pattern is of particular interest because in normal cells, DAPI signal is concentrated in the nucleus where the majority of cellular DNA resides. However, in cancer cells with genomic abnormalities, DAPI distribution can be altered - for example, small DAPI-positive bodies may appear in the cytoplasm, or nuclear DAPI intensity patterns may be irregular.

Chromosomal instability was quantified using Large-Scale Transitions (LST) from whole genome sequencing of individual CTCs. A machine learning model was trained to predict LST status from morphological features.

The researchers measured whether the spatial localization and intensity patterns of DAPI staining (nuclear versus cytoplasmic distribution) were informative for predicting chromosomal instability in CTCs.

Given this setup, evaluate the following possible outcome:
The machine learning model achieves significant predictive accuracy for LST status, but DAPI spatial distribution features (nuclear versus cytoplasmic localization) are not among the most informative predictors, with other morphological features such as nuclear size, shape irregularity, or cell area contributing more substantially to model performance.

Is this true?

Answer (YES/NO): NO